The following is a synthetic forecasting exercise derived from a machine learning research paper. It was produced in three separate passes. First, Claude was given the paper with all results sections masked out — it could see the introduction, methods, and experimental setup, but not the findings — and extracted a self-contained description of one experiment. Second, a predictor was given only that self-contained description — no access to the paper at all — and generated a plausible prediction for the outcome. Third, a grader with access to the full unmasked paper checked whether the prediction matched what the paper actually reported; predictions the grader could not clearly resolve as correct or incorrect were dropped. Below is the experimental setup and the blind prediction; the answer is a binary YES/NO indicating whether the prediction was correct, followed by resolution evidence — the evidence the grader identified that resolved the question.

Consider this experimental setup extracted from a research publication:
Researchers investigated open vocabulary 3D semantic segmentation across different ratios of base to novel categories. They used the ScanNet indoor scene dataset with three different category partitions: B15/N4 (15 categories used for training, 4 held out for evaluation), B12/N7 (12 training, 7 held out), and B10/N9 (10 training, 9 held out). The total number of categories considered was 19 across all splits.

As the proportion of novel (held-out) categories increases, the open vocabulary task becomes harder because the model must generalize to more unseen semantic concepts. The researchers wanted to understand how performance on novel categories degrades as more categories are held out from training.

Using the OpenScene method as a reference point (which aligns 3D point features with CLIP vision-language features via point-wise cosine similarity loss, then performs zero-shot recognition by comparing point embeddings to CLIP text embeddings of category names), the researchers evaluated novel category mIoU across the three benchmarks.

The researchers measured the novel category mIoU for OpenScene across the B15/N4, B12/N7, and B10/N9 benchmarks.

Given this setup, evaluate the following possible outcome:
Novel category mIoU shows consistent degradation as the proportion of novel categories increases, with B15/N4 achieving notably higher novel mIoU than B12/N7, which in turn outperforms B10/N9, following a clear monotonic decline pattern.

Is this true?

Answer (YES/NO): YES